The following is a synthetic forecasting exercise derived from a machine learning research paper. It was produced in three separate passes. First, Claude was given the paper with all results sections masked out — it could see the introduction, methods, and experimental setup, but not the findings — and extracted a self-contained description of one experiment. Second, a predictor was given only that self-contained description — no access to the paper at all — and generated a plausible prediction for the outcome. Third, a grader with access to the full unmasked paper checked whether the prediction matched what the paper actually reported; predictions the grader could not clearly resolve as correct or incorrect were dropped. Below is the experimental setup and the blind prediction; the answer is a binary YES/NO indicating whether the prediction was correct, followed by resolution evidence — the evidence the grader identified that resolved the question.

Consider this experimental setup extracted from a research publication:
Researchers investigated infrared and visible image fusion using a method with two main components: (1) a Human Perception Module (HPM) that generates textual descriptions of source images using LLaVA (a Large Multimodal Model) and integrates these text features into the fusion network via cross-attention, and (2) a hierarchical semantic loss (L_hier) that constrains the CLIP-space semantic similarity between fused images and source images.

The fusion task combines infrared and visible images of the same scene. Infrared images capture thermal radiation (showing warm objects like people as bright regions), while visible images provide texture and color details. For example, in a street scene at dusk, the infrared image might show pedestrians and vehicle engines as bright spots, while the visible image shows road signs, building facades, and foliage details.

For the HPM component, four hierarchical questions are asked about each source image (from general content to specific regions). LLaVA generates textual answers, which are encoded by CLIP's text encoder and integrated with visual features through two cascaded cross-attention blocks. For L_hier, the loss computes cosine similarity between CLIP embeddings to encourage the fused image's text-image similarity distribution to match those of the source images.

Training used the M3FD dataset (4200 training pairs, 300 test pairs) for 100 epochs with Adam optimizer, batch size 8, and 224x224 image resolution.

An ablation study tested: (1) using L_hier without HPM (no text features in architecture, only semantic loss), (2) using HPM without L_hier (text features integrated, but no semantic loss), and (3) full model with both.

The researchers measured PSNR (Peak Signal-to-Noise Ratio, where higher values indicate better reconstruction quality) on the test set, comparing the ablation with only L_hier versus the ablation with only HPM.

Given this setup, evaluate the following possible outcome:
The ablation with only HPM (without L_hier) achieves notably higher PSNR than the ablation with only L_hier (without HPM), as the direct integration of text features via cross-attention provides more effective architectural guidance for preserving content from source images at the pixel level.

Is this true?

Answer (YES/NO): NO